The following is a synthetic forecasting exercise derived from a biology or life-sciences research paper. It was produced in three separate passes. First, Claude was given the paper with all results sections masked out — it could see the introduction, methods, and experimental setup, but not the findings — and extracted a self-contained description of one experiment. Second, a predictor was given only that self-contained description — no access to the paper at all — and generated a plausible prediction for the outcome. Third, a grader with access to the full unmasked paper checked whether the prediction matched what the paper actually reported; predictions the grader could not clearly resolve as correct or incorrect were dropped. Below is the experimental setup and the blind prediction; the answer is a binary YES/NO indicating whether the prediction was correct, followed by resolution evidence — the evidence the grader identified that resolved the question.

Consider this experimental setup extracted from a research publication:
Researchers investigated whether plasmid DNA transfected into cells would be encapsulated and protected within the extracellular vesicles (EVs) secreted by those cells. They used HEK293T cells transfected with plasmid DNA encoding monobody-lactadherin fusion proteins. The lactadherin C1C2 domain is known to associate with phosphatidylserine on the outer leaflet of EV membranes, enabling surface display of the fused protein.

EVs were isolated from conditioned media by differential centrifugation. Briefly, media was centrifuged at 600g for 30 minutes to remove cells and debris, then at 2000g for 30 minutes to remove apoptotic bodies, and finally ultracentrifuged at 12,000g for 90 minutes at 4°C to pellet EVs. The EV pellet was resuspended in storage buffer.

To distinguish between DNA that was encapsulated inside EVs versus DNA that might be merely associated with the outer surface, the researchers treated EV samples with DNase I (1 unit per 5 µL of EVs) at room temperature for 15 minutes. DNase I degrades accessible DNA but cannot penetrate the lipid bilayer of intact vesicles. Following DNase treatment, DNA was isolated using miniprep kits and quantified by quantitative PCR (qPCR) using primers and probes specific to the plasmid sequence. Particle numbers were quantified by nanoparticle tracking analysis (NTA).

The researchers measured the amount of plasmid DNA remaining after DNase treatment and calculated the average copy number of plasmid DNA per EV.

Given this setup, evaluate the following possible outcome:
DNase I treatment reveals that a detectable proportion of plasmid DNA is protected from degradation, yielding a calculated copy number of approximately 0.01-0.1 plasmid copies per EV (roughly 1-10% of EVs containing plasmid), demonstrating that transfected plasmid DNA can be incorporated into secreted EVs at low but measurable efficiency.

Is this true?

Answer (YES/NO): NO